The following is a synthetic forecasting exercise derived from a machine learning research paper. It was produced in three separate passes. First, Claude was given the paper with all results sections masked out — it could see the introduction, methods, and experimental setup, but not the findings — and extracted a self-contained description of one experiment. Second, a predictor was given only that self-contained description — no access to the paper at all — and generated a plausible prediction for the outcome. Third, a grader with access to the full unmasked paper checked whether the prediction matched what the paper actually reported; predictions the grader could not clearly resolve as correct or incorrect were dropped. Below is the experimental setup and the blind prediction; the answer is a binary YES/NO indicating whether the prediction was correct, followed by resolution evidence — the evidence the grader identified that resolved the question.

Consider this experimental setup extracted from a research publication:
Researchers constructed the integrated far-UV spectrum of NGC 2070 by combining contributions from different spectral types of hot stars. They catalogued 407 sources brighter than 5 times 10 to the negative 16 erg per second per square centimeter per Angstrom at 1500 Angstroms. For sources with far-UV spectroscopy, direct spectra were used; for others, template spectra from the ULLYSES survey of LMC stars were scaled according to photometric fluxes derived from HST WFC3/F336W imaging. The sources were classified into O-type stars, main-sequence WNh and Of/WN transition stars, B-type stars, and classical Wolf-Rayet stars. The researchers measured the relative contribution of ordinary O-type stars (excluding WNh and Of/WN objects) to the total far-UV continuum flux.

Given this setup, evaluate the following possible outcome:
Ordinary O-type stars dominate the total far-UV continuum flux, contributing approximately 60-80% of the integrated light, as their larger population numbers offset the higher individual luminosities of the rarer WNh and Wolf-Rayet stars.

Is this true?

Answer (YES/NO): YES